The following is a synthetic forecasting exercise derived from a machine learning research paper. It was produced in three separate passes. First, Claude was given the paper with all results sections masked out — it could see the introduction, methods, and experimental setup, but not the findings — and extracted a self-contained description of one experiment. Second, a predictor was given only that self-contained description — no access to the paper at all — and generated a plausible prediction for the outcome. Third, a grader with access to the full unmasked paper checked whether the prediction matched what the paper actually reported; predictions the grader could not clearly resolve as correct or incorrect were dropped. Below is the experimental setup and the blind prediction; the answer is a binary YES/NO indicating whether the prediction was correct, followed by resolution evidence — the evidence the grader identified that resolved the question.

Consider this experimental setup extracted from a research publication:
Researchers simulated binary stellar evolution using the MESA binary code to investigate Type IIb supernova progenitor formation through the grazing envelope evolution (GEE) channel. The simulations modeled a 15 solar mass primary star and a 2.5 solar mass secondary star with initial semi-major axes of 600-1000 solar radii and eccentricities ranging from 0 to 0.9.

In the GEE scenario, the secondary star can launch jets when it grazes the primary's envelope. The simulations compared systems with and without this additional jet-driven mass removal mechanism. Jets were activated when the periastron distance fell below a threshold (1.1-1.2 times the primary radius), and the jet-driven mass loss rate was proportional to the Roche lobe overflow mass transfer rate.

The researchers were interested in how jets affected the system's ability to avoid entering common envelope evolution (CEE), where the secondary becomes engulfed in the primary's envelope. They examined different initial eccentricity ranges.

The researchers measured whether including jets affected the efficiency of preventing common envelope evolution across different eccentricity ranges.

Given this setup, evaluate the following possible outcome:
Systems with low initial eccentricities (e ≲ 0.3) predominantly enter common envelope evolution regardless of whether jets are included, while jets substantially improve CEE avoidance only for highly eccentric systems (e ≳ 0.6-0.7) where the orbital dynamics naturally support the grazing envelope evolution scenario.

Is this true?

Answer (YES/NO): NO